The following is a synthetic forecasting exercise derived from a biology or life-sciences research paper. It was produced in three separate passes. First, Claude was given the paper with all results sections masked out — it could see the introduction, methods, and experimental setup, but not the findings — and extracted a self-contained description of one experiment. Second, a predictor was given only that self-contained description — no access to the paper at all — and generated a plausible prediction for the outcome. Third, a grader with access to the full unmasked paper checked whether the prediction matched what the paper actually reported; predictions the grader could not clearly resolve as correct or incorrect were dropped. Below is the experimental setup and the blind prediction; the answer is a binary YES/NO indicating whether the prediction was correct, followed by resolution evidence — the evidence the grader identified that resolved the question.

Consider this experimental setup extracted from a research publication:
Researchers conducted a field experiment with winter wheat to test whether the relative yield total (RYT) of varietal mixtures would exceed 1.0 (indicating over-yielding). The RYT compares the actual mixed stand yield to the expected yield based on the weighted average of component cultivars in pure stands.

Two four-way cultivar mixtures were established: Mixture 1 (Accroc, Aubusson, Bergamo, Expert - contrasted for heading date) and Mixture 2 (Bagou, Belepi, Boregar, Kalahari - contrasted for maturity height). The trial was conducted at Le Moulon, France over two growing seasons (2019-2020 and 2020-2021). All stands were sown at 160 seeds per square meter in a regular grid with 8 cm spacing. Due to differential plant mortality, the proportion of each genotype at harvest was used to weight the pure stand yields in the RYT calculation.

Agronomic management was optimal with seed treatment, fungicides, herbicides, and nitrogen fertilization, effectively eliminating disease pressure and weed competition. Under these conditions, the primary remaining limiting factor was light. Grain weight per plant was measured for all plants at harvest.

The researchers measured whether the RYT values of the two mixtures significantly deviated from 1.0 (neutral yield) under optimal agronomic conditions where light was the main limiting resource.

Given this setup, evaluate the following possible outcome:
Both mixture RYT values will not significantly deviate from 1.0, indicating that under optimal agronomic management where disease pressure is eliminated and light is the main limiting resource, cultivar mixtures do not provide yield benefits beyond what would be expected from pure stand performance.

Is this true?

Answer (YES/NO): NO